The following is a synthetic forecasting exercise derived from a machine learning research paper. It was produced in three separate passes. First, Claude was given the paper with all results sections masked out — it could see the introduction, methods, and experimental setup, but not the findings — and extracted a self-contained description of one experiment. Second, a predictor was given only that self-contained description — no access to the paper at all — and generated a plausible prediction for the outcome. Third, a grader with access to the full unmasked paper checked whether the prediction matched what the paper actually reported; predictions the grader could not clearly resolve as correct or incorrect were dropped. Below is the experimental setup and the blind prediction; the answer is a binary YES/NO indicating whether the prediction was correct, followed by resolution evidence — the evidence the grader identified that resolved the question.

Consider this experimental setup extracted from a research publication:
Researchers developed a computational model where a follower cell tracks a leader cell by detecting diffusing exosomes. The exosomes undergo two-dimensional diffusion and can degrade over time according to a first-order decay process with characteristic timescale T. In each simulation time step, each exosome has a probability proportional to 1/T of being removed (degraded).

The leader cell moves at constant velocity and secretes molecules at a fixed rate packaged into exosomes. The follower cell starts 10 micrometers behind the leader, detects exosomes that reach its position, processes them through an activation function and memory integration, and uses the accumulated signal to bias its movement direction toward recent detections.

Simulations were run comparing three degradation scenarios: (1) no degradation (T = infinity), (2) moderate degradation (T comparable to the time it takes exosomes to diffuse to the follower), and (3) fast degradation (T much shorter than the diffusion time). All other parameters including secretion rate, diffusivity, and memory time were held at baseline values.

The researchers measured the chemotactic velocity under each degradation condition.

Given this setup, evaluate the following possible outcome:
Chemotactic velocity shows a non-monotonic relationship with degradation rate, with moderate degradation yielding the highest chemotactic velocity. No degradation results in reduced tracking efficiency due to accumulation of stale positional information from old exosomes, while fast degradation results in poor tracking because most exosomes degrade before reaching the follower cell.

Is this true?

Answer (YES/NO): NO